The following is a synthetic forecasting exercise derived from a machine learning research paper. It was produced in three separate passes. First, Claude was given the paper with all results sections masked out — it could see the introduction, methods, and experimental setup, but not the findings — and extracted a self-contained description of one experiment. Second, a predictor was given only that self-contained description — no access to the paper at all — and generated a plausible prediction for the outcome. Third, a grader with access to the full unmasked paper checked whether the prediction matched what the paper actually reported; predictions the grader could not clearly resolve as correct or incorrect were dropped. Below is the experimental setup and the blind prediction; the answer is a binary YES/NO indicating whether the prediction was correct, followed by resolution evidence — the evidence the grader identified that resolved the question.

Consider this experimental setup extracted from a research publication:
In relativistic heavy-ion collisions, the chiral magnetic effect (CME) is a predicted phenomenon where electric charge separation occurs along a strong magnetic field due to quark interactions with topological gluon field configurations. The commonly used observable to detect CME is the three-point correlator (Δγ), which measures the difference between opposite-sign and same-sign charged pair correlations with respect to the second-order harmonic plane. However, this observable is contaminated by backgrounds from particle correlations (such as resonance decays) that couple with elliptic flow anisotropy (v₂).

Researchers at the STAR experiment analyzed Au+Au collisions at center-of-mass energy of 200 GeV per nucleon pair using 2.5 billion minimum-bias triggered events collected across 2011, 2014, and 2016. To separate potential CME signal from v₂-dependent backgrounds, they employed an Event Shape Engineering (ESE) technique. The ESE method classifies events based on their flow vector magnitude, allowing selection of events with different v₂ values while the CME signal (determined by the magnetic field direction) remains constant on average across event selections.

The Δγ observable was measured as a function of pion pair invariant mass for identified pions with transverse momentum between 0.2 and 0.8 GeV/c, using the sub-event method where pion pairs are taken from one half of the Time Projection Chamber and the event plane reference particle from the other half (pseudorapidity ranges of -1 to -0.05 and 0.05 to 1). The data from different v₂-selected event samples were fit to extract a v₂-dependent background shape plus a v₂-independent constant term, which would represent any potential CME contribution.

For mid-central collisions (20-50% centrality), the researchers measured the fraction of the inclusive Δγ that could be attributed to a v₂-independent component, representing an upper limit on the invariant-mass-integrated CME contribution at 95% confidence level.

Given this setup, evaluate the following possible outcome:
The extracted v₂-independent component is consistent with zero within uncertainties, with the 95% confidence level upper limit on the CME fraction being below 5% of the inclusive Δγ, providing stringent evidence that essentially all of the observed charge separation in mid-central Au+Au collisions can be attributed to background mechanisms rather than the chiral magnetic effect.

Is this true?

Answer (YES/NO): NO